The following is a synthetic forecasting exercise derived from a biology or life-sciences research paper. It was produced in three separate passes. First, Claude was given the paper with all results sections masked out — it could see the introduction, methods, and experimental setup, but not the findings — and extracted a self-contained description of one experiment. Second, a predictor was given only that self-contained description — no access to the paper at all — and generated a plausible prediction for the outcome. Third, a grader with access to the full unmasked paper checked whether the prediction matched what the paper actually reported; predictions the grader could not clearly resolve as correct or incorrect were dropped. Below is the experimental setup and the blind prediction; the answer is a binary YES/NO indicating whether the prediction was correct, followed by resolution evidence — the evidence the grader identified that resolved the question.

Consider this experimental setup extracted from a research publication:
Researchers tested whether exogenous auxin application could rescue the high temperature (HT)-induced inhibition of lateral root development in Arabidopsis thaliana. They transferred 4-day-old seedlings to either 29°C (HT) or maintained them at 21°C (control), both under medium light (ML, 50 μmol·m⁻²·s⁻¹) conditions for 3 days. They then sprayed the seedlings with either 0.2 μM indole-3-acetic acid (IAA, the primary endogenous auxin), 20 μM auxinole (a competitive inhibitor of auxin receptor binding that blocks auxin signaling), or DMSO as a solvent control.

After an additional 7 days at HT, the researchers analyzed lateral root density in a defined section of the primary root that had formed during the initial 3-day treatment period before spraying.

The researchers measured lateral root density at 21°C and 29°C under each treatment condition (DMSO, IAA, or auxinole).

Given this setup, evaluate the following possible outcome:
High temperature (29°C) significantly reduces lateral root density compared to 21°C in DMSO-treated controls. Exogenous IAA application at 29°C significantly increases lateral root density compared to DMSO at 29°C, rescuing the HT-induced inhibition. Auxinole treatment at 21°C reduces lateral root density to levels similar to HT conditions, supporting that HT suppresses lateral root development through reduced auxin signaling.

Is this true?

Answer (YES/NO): NO